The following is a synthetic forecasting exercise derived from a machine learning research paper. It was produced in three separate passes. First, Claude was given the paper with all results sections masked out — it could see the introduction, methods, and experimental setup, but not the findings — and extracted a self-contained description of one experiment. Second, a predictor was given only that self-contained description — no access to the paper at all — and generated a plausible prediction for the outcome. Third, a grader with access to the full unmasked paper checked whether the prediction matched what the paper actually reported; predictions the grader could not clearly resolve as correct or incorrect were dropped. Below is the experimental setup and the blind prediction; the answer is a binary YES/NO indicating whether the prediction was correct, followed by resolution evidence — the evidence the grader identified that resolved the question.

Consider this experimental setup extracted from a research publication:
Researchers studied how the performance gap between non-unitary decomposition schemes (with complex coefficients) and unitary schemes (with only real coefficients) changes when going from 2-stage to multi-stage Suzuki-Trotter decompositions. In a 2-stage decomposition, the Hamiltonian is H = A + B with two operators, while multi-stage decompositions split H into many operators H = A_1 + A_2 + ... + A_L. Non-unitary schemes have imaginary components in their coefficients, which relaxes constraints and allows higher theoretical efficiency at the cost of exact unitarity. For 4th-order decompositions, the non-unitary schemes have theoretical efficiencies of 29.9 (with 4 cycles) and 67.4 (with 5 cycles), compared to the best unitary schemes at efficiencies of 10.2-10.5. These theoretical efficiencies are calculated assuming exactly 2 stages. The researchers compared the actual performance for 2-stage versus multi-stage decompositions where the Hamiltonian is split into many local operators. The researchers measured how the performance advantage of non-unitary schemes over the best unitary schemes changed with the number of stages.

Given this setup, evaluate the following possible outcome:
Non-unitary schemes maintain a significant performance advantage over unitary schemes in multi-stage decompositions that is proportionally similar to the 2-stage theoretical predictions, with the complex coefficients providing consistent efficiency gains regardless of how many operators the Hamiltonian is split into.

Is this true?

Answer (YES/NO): NO